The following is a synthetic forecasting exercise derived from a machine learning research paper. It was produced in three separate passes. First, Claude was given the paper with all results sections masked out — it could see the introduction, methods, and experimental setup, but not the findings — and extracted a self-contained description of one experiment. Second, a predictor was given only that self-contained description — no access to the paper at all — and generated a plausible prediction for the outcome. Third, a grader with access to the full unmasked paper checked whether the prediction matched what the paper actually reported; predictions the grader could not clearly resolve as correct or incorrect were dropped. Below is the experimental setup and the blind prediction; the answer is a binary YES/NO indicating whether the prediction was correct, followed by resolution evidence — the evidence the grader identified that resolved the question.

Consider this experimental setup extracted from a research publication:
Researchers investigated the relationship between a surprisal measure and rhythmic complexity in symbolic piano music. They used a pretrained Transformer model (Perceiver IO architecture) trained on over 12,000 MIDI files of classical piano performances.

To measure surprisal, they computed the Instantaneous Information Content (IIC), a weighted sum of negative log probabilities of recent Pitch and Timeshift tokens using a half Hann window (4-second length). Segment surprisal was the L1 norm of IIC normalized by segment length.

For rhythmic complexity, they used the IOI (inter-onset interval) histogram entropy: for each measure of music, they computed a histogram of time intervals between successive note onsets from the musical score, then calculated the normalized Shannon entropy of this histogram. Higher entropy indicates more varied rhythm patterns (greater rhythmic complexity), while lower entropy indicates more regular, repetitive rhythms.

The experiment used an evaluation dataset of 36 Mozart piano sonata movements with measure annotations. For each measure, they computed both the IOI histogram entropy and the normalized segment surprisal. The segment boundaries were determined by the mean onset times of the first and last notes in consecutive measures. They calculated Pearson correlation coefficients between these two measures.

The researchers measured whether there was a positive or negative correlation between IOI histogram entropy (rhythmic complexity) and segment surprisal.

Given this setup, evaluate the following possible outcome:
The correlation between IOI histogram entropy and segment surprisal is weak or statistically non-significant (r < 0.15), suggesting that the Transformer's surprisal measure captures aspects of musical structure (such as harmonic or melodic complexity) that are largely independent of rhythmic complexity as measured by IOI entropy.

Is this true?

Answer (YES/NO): NO